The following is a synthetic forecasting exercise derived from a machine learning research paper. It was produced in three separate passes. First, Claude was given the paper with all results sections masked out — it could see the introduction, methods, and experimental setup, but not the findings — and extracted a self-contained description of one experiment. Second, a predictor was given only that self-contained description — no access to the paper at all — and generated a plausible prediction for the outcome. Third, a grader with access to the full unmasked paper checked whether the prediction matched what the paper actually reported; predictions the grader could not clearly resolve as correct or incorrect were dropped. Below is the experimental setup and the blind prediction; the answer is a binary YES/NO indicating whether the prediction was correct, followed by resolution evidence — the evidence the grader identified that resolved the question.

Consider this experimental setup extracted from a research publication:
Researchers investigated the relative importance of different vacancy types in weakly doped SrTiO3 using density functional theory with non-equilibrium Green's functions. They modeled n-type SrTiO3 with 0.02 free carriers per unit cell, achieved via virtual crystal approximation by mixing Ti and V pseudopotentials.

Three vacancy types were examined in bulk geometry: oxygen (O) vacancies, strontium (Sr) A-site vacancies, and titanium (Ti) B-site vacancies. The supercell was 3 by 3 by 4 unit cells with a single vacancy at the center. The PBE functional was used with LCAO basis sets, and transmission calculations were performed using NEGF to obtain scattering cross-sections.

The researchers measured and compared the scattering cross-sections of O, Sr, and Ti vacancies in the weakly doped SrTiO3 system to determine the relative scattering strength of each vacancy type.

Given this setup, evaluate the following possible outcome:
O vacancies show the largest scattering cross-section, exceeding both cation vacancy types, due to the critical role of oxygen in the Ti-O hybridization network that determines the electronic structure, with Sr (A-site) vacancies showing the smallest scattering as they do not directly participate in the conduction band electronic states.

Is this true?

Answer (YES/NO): NO